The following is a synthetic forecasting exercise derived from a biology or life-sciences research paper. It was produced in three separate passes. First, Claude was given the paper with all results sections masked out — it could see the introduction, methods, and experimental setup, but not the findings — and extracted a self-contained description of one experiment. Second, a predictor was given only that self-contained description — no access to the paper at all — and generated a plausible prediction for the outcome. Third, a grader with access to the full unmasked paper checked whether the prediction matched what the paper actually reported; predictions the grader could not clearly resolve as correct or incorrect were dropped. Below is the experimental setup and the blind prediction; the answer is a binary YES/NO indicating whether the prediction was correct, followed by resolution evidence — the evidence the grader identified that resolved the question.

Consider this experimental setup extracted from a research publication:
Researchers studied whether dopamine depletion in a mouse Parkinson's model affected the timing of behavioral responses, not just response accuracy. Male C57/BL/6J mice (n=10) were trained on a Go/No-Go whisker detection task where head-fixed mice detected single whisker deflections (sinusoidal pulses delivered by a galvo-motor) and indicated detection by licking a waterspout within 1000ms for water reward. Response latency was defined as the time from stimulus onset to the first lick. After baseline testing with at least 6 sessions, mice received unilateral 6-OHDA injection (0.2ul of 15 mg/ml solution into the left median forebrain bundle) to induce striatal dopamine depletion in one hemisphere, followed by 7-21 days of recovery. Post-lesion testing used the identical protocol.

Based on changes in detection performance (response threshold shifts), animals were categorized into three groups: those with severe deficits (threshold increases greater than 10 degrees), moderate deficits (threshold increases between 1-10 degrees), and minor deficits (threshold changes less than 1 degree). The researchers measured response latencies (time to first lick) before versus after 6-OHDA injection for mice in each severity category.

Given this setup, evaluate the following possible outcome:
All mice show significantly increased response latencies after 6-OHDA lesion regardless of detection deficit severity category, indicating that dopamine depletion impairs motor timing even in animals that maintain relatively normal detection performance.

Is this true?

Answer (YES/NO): NO